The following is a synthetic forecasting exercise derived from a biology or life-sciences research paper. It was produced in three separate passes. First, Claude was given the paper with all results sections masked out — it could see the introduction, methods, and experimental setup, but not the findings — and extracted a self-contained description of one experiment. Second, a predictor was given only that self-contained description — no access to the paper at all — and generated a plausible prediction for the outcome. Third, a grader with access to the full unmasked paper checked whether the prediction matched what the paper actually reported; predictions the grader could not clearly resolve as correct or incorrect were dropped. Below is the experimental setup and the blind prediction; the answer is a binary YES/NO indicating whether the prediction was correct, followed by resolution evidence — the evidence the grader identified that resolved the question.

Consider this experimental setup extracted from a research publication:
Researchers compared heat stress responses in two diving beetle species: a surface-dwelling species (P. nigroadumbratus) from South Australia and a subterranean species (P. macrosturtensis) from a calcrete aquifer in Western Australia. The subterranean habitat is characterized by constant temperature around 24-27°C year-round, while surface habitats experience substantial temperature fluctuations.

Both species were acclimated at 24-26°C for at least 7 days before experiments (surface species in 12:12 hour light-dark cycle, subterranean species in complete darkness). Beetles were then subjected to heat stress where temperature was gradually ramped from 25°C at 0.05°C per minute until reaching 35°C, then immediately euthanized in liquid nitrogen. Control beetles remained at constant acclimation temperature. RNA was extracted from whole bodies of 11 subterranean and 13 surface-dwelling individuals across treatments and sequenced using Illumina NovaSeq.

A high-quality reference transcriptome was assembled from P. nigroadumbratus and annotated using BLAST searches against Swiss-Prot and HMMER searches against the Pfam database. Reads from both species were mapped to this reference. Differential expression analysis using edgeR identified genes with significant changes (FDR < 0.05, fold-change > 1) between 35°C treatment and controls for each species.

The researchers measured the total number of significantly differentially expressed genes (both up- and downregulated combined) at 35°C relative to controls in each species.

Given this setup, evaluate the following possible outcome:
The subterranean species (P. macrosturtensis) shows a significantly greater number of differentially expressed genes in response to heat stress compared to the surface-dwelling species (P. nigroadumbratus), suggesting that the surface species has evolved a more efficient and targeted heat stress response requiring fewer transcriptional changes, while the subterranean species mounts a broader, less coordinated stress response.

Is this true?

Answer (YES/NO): NO